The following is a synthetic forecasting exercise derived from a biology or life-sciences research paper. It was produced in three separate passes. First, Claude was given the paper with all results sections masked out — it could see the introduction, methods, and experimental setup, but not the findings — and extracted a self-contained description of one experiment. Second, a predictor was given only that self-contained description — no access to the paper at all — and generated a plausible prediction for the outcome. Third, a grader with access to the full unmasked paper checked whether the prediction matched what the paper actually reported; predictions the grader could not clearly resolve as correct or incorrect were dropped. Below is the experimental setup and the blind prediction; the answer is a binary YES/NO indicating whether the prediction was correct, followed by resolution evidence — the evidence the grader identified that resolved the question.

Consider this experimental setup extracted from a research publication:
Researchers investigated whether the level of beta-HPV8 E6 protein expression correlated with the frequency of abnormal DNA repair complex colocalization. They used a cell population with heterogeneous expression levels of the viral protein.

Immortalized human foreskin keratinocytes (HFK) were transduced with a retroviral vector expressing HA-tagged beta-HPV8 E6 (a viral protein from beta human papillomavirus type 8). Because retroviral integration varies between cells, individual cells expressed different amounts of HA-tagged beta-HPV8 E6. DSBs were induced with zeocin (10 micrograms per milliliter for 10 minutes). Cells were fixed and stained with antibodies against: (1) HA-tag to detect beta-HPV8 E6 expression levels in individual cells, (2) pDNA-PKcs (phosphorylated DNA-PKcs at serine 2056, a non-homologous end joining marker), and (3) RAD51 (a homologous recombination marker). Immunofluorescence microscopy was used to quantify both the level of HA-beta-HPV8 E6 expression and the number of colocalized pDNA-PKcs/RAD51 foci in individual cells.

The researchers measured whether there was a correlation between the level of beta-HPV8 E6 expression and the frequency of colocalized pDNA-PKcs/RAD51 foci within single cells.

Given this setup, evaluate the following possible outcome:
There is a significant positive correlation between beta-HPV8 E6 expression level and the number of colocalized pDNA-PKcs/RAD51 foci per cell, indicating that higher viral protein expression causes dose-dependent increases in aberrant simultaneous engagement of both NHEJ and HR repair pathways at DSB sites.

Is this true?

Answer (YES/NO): YES